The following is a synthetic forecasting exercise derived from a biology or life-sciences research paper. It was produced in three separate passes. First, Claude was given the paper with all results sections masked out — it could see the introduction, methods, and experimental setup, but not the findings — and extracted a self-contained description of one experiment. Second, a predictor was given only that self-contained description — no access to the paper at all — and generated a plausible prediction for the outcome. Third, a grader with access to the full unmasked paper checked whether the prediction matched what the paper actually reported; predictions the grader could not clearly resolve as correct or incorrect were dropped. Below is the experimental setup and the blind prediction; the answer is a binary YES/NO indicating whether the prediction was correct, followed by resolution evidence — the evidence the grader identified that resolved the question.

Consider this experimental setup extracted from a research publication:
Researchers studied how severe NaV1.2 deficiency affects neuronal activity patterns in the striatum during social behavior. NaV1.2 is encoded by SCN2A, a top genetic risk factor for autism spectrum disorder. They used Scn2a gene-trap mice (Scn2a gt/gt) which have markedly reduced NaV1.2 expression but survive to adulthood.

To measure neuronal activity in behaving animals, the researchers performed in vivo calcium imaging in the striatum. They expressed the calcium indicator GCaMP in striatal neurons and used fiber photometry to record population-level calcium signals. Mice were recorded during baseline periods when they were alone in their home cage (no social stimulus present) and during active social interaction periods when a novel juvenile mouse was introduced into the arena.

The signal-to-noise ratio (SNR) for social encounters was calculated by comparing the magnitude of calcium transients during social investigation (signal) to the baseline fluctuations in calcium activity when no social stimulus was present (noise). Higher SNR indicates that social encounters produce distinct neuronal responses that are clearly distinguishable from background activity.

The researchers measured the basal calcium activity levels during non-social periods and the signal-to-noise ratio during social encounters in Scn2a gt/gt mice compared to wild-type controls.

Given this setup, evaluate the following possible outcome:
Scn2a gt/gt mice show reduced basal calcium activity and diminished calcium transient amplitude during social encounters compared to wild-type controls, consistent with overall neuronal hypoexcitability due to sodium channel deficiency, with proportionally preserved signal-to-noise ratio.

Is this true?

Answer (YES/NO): NO